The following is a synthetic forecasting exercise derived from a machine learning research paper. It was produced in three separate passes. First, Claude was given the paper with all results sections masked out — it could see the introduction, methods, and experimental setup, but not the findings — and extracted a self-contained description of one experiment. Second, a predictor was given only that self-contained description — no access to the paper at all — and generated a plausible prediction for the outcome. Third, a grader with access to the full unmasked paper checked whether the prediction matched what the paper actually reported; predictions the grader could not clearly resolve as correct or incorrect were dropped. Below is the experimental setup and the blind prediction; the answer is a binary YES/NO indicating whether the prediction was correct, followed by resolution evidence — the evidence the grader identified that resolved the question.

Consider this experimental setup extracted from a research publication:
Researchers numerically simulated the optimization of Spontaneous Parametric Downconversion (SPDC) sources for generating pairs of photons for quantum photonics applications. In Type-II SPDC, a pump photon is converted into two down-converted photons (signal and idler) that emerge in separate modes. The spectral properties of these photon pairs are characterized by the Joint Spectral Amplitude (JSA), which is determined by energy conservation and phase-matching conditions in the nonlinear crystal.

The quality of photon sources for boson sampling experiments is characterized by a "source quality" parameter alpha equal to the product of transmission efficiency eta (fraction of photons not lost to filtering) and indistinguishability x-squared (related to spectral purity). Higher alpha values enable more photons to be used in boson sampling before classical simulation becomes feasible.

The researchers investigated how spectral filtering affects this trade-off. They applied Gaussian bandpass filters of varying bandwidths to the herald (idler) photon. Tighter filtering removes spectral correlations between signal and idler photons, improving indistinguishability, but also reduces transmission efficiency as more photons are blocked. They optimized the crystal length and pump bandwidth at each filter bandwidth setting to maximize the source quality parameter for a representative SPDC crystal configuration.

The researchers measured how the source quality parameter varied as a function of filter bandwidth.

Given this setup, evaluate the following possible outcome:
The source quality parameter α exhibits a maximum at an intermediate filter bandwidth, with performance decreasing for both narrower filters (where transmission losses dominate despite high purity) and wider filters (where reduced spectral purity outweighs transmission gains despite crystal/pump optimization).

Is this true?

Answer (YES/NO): YES